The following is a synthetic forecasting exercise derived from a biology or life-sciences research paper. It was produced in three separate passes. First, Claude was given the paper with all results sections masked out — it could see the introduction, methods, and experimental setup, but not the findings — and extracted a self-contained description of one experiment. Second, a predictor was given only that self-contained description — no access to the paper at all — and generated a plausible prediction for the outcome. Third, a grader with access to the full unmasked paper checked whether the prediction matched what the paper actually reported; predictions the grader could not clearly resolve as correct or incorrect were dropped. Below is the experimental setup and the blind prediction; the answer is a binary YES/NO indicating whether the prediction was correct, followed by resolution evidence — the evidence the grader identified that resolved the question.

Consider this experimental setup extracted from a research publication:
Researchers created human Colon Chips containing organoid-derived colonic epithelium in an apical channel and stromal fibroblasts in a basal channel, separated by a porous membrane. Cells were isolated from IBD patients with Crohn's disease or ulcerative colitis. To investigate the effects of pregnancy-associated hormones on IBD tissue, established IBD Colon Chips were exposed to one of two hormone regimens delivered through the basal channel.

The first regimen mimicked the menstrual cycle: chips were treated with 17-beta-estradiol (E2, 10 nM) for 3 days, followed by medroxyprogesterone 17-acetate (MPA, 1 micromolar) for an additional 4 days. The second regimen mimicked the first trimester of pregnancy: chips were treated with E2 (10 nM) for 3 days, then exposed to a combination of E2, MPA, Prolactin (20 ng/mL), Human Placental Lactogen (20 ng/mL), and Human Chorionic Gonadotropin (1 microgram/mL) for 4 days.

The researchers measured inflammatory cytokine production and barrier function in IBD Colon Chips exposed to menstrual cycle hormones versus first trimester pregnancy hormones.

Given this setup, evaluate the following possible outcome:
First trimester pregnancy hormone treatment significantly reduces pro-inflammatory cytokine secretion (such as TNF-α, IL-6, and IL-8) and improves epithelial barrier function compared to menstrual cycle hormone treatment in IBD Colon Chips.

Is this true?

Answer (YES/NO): NO